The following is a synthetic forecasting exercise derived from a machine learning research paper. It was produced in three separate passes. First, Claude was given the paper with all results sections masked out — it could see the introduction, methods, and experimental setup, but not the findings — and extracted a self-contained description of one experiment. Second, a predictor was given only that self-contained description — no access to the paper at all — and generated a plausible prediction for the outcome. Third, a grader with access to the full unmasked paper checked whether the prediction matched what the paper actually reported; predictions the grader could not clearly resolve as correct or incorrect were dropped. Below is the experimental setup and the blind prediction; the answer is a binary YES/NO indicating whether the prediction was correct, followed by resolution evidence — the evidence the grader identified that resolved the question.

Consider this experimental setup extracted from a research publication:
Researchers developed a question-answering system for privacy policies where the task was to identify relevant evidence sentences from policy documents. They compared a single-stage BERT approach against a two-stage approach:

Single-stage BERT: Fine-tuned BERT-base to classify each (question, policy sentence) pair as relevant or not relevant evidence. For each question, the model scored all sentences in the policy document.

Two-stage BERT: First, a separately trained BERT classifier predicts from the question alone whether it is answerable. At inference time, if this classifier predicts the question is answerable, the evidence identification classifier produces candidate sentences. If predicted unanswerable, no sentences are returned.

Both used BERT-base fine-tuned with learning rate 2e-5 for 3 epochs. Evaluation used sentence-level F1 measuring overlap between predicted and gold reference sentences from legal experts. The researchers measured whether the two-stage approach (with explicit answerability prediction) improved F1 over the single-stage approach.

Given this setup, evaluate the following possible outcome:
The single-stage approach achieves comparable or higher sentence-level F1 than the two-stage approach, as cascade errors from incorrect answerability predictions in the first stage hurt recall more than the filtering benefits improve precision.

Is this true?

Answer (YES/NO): NO